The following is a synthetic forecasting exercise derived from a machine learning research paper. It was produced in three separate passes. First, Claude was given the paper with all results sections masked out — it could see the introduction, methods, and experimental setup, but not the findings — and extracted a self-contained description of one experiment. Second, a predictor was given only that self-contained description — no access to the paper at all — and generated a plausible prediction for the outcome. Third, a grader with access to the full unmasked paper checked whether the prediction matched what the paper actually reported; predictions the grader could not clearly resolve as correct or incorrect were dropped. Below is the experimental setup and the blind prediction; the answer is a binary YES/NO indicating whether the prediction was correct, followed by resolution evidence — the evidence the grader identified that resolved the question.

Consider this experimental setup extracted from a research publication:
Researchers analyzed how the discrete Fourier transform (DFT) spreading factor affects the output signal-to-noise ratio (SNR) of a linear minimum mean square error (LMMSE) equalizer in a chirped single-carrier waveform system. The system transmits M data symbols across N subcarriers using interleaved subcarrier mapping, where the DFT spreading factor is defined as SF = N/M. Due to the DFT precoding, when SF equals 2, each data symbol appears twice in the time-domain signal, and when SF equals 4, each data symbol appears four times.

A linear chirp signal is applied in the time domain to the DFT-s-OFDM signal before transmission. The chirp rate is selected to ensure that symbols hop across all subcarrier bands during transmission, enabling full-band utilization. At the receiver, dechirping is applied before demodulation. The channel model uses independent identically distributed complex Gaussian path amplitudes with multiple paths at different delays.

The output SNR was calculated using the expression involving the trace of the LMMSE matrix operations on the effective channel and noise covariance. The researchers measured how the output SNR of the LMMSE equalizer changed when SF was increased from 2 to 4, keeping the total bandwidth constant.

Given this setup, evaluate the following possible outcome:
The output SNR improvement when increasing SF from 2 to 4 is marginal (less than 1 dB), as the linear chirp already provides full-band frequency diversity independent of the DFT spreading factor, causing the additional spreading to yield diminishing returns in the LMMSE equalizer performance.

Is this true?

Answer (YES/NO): NO